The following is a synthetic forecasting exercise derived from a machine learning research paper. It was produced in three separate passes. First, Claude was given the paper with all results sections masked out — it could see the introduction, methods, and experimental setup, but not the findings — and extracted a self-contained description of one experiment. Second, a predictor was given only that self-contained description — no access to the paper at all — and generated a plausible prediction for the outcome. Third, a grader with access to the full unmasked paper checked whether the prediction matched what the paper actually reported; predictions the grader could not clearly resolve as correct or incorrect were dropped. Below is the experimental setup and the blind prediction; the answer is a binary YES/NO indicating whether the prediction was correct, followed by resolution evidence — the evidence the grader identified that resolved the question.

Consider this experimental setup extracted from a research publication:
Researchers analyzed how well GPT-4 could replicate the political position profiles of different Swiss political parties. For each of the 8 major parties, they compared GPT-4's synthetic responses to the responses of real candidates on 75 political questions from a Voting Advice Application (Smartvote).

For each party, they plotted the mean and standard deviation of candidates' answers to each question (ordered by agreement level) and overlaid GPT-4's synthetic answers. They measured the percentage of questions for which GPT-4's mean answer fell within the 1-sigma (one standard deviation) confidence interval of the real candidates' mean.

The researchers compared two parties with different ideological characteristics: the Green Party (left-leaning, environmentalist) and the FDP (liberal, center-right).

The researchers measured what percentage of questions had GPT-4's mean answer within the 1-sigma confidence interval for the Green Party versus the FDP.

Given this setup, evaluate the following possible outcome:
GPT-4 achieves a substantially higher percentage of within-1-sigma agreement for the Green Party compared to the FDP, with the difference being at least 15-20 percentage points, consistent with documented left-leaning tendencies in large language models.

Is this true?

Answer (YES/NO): NO